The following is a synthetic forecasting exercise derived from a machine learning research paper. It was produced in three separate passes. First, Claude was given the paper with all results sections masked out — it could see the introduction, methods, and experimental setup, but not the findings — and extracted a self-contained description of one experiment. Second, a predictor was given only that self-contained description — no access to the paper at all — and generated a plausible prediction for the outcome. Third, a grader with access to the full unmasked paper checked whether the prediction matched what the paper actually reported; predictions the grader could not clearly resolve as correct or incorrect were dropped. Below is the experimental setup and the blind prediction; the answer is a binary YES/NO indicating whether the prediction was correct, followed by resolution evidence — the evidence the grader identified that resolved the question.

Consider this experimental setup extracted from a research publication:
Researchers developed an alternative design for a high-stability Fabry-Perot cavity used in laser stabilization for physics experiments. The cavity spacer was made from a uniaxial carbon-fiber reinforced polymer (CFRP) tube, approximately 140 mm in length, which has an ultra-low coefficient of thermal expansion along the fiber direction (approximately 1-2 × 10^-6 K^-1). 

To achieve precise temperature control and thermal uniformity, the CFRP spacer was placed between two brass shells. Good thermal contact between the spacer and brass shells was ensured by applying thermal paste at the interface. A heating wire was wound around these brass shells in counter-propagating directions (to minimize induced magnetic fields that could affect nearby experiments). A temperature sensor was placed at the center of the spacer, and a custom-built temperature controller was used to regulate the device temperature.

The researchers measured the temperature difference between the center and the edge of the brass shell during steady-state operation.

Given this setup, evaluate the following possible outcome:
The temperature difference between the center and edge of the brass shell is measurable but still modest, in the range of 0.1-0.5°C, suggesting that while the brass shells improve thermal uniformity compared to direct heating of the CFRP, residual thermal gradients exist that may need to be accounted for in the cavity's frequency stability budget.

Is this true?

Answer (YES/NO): NO